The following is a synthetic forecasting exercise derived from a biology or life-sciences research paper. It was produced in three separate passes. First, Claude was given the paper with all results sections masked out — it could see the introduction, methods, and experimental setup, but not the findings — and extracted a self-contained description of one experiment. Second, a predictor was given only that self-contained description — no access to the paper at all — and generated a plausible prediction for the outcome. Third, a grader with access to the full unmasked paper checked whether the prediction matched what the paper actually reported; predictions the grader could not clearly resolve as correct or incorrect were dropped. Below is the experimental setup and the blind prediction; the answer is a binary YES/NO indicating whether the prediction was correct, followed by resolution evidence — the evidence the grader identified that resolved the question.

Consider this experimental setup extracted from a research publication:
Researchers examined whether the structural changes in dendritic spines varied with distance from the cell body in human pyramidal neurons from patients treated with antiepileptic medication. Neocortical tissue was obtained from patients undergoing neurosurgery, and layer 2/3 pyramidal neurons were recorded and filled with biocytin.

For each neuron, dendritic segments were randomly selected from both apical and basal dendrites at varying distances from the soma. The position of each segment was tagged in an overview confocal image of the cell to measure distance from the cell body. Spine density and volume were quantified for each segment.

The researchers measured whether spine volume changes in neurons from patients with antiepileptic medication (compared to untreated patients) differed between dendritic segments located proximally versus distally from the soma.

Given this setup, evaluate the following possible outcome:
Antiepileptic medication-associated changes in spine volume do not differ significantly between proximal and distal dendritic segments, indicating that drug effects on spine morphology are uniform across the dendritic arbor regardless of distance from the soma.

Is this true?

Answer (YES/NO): NO